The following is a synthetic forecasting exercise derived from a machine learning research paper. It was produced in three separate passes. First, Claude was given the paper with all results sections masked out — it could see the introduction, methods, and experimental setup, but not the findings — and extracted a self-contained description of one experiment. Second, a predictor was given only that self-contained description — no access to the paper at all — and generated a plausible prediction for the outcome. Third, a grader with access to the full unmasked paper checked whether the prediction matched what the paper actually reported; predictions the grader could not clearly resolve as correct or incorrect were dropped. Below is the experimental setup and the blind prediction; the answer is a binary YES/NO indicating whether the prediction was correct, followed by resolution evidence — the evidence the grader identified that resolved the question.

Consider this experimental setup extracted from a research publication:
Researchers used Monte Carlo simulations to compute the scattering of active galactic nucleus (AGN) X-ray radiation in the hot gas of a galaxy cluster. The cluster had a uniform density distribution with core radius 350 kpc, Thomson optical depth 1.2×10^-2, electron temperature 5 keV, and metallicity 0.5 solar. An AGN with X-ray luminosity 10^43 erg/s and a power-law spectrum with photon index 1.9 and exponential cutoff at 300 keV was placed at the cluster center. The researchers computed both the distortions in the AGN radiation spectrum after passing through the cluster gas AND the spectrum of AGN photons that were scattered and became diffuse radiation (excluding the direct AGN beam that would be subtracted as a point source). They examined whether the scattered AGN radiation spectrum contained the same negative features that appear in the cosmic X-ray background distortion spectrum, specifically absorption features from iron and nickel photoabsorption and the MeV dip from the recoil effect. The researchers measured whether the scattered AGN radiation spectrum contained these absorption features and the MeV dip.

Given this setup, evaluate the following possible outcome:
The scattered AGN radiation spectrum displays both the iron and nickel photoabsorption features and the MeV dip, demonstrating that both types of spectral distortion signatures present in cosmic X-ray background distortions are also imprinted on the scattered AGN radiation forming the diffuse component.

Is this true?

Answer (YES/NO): NO